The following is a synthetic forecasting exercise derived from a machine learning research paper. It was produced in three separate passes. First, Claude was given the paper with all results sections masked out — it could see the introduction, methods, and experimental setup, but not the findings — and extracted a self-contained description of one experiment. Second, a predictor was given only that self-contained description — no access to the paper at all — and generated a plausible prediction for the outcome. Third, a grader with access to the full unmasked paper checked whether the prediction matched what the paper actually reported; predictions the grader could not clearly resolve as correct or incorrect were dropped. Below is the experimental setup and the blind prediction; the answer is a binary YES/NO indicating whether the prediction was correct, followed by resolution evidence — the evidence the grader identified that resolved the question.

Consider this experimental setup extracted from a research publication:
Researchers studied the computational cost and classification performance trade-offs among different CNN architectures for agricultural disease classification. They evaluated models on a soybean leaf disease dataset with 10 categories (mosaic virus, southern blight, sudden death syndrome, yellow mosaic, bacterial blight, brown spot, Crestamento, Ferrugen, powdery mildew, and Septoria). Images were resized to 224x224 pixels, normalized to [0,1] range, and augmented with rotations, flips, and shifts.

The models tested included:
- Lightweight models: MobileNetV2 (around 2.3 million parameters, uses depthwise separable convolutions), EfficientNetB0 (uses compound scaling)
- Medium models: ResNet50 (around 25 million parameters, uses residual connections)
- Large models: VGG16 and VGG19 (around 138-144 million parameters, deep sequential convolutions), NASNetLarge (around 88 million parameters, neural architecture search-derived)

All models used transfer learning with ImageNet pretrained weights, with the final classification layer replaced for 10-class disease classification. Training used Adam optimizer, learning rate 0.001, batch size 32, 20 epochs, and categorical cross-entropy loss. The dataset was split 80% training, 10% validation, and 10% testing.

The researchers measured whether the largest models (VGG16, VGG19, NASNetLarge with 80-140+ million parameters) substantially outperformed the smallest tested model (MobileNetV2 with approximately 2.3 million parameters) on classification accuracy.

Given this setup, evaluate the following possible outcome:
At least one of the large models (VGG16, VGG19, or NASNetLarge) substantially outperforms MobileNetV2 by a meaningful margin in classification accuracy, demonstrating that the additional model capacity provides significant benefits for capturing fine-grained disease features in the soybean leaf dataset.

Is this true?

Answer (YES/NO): NO